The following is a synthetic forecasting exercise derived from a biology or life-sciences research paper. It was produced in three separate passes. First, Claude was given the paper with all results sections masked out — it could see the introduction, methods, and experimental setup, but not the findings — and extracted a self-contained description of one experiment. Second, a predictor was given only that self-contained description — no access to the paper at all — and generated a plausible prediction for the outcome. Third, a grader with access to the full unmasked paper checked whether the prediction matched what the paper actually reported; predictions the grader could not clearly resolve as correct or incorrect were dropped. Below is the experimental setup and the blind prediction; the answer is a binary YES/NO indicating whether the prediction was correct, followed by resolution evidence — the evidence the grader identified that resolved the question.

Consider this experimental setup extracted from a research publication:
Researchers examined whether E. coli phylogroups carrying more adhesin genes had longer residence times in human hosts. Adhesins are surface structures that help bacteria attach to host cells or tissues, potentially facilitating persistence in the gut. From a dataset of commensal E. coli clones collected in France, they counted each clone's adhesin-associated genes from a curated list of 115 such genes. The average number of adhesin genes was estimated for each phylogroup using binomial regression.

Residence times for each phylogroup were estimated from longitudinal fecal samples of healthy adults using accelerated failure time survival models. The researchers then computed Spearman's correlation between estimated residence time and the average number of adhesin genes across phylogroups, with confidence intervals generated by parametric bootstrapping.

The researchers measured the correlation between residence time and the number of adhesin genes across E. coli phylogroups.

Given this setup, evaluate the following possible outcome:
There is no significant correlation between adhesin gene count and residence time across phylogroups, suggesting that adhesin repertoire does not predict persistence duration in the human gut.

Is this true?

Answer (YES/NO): NO